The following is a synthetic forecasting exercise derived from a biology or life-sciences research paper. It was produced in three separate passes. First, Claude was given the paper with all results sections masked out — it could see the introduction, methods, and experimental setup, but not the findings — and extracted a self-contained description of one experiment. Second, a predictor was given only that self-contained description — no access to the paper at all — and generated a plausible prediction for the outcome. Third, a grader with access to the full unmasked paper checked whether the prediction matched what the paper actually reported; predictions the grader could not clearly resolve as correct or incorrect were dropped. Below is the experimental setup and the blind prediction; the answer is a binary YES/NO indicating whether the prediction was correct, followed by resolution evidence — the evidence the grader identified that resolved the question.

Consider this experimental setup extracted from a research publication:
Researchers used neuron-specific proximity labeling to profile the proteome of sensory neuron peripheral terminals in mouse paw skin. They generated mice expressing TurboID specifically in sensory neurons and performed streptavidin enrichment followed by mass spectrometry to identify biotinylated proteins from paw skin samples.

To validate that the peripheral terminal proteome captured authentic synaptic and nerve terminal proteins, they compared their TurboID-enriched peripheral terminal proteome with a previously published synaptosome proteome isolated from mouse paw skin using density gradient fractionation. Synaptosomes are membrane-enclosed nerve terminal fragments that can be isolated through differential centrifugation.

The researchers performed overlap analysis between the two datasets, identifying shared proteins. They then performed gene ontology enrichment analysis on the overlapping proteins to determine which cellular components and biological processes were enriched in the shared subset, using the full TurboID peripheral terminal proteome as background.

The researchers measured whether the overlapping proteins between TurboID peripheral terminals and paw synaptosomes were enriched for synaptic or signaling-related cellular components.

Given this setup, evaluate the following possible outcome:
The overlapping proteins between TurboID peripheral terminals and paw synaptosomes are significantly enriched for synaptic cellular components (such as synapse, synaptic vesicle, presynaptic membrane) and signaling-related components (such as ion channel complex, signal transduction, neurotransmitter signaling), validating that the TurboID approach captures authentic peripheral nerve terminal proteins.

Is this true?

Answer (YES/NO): YES